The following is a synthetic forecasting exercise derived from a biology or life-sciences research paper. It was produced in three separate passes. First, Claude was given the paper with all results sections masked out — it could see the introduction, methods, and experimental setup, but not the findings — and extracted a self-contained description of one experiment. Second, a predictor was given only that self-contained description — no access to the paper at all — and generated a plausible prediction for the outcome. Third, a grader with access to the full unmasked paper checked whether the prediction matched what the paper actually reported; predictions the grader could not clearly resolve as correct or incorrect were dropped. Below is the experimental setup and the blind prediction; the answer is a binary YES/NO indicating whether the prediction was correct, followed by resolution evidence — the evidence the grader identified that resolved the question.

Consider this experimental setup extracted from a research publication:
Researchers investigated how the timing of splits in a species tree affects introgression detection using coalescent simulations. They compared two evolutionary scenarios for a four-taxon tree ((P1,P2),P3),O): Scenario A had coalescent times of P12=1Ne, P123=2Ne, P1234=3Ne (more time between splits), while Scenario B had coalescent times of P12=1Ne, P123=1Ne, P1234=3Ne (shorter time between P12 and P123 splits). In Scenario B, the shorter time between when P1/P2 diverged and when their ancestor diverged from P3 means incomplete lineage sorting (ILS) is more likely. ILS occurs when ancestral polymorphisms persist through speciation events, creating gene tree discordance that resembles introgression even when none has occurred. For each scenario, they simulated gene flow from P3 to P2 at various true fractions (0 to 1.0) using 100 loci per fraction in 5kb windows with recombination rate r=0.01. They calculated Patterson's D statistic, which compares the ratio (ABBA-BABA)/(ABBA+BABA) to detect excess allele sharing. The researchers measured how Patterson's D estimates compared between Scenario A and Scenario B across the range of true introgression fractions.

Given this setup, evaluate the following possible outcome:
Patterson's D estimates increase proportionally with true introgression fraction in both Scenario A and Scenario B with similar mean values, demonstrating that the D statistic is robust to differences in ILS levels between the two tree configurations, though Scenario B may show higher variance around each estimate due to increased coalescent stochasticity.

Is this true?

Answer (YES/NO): NO